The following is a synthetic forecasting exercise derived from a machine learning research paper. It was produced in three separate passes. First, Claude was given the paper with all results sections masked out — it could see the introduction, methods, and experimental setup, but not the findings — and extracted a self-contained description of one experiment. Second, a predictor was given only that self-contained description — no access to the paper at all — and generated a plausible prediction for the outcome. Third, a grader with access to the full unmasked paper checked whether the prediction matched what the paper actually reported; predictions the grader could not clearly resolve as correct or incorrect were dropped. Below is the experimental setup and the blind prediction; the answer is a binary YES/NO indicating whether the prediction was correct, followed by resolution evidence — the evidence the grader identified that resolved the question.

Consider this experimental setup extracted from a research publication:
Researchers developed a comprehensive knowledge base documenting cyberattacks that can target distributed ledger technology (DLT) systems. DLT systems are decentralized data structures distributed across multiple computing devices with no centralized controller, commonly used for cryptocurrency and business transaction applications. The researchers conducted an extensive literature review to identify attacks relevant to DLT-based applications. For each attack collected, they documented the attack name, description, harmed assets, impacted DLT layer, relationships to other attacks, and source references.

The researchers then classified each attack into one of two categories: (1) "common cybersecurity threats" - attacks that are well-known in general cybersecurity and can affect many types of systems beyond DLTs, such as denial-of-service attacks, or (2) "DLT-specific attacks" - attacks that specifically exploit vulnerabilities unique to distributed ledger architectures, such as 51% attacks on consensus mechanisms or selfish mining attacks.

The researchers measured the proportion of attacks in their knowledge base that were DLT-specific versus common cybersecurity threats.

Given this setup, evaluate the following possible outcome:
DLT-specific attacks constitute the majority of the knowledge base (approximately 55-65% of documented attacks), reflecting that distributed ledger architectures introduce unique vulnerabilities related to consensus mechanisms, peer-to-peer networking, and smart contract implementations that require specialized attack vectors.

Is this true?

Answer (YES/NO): NO